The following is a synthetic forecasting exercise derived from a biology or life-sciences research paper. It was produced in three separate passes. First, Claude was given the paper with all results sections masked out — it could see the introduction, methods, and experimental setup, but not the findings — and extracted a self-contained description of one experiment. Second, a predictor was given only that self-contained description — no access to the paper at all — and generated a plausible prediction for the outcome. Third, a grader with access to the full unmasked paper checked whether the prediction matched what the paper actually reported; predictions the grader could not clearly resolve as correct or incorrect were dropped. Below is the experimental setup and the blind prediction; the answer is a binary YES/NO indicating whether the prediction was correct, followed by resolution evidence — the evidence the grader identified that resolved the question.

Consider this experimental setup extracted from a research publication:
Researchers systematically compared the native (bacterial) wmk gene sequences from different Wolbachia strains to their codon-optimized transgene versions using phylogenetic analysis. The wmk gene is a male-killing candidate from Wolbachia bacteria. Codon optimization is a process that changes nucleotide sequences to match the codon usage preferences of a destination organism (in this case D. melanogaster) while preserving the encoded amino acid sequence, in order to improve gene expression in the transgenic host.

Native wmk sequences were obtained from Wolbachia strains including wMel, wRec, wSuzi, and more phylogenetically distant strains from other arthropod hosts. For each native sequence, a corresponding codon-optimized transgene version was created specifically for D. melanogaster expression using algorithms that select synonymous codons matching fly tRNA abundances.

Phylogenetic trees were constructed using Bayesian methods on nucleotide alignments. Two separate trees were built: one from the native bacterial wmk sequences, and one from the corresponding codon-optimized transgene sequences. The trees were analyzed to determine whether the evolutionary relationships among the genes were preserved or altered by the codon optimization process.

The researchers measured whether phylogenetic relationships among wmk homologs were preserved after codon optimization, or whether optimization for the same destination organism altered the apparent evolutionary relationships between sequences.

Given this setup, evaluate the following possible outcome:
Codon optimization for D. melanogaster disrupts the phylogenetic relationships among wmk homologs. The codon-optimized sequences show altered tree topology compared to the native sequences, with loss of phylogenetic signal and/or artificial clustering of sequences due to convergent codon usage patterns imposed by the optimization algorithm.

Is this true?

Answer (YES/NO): NO